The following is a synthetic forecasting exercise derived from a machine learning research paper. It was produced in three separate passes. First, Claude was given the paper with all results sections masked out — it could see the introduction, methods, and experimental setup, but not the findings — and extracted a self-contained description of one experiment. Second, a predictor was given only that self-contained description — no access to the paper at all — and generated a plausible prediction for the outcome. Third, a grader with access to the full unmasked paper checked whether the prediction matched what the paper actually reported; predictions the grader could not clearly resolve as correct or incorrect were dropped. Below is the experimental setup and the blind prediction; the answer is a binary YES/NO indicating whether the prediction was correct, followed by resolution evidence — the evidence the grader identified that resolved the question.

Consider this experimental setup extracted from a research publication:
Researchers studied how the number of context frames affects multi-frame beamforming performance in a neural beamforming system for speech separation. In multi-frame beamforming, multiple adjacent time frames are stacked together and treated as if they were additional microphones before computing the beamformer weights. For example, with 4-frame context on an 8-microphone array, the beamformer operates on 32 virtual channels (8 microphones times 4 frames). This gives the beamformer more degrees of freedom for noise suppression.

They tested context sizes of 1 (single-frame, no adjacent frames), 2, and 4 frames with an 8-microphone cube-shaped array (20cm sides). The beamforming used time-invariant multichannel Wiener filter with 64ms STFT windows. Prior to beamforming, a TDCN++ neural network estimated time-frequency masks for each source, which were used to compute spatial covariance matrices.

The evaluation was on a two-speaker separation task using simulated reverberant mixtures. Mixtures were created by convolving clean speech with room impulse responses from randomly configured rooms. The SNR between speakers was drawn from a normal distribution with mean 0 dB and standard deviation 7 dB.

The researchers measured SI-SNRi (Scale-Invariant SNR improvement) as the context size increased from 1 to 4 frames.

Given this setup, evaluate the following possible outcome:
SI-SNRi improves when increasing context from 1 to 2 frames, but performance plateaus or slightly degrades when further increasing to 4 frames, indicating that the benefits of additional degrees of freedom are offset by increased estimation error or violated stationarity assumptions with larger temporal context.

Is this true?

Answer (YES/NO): NO